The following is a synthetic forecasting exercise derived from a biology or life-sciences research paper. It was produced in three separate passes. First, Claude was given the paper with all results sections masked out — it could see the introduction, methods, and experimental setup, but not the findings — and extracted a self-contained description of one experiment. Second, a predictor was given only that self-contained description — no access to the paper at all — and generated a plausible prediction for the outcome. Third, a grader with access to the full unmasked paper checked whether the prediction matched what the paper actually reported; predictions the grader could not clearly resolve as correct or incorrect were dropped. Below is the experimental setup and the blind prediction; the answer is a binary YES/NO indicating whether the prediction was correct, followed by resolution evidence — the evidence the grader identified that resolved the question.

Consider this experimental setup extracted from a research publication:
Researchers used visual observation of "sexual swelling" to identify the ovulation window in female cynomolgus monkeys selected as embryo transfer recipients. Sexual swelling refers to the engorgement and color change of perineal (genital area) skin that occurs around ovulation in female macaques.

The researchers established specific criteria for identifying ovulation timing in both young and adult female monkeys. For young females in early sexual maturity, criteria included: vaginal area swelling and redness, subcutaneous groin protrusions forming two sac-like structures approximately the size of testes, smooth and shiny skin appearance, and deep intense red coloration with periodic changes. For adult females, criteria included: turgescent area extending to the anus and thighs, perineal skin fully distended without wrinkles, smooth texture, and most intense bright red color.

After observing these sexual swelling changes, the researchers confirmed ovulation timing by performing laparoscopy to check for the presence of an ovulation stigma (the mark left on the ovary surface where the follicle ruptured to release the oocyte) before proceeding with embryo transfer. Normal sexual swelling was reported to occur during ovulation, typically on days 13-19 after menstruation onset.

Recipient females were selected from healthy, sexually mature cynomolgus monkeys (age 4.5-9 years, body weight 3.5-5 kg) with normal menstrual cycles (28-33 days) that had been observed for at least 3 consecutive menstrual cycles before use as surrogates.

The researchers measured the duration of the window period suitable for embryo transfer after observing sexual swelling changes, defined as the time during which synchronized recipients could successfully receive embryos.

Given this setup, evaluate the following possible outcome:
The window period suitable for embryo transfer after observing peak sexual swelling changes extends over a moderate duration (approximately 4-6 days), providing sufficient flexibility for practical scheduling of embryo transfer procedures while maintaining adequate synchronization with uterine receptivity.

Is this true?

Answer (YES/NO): NO